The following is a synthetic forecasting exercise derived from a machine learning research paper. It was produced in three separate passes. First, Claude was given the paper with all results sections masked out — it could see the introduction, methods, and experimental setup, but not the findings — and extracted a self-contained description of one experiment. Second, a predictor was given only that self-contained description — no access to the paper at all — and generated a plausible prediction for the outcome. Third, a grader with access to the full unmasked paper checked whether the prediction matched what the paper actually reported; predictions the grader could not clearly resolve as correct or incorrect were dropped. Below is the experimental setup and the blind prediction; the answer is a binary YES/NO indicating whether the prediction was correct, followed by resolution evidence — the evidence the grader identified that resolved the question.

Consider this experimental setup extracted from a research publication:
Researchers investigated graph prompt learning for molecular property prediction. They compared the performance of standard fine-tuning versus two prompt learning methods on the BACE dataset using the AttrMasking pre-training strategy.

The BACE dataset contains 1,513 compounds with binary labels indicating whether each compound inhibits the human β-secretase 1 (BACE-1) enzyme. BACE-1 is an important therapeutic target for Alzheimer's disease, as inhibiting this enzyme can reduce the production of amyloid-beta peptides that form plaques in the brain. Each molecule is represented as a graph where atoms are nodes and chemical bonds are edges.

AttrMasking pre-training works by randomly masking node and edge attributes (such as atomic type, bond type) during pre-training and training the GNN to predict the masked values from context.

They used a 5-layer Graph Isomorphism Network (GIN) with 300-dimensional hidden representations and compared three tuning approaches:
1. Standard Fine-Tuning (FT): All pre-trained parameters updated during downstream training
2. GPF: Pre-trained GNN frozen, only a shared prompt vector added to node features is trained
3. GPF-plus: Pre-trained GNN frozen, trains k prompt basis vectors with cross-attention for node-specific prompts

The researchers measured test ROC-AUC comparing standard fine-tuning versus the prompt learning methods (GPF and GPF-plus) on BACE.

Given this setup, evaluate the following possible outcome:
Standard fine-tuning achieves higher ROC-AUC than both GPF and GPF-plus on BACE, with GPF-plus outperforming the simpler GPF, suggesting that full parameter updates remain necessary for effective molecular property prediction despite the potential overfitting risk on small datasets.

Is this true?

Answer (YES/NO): NO